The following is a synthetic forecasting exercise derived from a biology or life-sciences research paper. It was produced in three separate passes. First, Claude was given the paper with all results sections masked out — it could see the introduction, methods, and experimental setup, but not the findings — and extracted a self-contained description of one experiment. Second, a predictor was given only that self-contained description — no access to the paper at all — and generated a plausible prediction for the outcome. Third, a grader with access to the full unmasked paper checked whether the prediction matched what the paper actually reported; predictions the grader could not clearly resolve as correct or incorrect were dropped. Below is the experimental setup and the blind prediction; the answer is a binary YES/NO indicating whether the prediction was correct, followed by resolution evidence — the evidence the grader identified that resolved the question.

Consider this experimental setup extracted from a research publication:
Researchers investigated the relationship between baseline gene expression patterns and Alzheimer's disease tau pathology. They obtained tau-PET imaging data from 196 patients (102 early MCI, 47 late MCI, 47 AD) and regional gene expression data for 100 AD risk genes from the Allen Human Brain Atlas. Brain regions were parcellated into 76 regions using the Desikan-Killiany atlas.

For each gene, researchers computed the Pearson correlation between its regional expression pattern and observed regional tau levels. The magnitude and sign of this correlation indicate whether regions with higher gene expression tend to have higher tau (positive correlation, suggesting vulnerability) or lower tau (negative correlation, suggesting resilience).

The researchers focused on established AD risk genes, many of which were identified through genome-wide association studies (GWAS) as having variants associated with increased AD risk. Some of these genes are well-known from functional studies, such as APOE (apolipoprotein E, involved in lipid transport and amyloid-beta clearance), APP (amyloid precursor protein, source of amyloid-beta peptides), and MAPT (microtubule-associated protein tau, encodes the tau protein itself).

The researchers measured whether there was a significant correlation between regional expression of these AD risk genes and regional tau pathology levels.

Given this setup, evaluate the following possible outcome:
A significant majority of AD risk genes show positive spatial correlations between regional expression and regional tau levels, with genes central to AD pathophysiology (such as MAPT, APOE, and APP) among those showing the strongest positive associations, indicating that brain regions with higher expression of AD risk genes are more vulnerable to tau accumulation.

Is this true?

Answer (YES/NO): NO